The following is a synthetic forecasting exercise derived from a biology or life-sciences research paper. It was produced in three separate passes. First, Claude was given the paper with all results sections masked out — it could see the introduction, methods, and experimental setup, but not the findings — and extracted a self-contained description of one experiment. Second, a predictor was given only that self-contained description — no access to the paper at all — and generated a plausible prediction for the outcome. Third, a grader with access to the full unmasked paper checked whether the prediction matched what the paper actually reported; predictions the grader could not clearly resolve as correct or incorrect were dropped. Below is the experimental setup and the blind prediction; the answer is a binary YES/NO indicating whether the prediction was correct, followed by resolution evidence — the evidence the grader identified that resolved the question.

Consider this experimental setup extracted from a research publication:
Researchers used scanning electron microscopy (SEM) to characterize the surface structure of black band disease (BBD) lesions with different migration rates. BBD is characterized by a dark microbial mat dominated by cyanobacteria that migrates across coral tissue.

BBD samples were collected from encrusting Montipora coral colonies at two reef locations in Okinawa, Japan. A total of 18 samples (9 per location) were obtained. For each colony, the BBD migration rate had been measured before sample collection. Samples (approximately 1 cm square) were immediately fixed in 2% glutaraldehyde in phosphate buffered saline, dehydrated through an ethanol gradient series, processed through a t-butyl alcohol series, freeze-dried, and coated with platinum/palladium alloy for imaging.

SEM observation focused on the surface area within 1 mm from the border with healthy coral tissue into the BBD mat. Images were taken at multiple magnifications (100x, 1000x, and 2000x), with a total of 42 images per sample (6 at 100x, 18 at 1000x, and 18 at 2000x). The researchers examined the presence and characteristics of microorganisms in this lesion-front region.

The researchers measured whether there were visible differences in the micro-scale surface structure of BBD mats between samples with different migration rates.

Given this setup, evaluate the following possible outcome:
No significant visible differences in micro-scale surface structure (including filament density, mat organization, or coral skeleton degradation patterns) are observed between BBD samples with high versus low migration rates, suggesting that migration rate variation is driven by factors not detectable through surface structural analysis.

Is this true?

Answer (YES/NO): YES